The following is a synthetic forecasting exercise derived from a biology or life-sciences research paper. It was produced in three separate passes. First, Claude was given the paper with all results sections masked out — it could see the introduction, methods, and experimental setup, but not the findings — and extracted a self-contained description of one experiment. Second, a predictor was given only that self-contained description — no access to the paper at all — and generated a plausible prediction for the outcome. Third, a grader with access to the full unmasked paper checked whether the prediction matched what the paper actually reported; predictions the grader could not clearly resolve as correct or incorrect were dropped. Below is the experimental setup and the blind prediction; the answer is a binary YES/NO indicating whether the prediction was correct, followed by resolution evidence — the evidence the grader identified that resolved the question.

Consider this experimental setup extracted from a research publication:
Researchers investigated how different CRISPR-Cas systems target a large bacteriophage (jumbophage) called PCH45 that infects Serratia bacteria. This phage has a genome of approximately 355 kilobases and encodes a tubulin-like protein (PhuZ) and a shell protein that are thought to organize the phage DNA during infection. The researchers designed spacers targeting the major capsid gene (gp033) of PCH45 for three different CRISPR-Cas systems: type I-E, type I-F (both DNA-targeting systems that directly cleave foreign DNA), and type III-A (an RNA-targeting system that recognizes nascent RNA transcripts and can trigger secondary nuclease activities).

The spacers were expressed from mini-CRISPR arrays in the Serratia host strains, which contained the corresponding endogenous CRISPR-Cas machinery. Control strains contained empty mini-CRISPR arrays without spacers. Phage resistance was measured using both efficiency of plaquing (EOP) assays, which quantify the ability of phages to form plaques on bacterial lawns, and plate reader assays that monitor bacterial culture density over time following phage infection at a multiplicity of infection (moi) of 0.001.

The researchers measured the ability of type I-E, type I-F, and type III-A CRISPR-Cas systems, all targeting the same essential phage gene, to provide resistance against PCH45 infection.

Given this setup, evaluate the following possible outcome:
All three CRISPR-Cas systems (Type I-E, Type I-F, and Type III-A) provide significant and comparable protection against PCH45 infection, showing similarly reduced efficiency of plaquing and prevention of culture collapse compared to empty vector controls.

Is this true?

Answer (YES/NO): NO